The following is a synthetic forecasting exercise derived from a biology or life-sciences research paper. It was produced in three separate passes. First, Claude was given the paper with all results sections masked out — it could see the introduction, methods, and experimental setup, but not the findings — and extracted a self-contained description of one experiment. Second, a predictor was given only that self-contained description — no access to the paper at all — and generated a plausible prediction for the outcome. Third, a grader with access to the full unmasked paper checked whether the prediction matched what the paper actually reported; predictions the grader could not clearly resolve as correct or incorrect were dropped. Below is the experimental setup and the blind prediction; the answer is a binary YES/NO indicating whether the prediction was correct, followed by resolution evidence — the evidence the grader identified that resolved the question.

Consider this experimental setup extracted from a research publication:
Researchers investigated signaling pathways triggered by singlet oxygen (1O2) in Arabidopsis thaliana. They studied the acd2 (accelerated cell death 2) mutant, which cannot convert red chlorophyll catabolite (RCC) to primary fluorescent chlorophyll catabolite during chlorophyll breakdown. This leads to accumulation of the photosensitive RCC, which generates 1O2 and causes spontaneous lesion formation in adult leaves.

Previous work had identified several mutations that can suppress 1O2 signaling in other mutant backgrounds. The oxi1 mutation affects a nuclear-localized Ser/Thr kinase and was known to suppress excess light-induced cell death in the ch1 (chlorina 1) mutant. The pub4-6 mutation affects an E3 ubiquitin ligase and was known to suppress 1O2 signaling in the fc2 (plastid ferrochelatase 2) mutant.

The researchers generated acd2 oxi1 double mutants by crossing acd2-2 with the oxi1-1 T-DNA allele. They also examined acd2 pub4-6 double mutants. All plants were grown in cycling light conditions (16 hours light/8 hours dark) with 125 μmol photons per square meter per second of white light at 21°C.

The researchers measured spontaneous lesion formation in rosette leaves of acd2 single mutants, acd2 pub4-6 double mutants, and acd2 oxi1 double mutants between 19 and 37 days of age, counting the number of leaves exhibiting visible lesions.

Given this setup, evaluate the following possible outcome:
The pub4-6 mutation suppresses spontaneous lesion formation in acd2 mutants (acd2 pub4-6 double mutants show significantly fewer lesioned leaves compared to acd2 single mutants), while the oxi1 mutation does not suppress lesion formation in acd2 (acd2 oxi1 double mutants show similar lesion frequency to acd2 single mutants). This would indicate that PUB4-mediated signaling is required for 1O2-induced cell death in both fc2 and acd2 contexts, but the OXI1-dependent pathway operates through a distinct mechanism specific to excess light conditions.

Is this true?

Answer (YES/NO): YES